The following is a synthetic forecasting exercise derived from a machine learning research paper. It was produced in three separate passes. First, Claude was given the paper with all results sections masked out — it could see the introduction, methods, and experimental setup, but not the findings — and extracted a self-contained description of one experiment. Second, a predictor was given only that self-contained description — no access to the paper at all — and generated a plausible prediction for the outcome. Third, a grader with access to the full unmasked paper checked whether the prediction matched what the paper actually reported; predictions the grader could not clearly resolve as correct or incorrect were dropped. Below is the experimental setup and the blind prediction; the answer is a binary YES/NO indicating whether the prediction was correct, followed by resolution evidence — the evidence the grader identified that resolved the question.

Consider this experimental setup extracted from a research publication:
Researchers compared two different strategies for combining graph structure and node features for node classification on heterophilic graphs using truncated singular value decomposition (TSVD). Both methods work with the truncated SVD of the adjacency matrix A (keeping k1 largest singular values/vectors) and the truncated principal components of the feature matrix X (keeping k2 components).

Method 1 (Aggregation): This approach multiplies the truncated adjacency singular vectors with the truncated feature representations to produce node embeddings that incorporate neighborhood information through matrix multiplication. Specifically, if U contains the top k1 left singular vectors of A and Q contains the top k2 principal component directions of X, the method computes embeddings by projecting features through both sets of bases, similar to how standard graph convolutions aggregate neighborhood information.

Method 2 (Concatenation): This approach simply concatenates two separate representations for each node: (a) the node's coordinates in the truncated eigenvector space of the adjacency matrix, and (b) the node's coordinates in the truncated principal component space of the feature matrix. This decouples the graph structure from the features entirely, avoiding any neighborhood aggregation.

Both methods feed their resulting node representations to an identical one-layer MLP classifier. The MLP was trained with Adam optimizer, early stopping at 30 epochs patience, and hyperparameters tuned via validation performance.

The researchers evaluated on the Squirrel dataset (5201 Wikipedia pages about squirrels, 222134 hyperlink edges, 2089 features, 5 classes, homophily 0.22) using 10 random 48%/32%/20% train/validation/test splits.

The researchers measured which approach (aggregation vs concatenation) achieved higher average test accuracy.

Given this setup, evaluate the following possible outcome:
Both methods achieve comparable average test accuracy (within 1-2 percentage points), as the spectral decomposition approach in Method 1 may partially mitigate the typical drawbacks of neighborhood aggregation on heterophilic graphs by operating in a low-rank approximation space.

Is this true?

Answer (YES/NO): NO